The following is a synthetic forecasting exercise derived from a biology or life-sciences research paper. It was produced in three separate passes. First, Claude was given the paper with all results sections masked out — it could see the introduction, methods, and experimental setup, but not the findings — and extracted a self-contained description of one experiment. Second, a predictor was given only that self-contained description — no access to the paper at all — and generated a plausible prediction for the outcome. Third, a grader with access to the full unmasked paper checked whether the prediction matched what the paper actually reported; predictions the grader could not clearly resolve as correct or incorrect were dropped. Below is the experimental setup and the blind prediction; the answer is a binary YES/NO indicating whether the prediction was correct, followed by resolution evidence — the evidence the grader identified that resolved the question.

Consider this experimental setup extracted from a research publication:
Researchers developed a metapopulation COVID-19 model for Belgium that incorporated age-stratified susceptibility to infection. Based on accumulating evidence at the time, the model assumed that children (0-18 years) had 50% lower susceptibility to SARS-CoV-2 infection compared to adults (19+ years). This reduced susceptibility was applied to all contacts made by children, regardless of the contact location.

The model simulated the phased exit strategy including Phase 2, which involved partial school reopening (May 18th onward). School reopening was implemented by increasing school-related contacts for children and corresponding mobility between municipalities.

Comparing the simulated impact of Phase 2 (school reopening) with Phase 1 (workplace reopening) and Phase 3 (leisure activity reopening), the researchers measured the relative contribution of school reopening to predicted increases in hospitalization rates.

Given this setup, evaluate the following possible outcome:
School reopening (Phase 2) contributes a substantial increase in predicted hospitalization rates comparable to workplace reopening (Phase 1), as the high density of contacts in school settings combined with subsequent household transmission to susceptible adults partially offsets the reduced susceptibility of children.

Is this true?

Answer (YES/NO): NO